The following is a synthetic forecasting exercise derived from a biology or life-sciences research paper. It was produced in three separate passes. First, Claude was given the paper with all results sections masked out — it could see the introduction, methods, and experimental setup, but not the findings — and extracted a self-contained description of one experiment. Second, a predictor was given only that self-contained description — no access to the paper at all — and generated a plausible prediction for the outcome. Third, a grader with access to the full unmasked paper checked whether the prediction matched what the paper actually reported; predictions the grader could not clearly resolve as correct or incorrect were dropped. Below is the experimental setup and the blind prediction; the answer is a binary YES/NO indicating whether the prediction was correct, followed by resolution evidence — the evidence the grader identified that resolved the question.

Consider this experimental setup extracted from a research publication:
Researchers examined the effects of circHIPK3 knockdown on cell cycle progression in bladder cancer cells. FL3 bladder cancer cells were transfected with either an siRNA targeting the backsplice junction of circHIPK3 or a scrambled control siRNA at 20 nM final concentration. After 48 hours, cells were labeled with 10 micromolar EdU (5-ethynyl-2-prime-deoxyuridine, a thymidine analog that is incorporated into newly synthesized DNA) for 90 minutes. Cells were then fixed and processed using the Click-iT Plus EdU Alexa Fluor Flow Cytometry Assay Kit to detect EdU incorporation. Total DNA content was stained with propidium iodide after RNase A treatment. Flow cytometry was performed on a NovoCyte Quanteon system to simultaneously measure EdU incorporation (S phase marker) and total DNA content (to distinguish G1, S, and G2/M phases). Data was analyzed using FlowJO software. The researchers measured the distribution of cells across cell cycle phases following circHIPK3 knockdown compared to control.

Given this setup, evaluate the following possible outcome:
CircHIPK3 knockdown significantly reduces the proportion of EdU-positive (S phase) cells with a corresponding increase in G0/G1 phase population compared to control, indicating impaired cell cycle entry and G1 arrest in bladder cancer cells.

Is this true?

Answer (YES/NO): NO